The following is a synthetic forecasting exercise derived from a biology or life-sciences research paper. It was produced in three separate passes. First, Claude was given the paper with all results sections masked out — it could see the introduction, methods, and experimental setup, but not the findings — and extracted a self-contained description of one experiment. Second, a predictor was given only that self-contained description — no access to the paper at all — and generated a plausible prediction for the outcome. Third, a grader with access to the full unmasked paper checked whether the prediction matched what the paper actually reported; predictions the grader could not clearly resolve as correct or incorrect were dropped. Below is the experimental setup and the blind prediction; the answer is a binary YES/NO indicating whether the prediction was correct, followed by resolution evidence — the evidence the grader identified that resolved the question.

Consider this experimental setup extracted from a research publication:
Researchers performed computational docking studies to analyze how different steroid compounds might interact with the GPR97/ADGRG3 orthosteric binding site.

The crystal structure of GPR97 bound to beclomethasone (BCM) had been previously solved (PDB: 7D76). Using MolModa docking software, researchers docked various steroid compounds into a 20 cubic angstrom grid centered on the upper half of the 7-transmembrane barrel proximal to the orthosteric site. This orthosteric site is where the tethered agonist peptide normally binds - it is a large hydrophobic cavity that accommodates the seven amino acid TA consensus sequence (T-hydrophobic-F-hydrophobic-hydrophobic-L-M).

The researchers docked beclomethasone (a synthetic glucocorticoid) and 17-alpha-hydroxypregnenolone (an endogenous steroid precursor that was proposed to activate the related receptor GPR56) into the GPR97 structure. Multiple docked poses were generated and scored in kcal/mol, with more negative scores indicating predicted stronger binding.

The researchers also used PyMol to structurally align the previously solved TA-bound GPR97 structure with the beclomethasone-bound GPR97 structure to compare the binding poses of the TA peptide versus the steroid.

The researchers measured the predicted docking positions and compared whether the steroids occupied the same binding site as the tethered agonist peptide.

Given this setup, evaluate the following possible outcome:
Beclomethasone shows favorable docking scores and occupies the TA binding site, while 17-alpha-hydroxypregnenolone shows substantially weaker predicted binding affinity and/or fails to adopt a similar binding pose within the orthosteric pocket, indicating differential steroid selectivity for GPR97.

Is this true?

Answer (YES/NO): NO